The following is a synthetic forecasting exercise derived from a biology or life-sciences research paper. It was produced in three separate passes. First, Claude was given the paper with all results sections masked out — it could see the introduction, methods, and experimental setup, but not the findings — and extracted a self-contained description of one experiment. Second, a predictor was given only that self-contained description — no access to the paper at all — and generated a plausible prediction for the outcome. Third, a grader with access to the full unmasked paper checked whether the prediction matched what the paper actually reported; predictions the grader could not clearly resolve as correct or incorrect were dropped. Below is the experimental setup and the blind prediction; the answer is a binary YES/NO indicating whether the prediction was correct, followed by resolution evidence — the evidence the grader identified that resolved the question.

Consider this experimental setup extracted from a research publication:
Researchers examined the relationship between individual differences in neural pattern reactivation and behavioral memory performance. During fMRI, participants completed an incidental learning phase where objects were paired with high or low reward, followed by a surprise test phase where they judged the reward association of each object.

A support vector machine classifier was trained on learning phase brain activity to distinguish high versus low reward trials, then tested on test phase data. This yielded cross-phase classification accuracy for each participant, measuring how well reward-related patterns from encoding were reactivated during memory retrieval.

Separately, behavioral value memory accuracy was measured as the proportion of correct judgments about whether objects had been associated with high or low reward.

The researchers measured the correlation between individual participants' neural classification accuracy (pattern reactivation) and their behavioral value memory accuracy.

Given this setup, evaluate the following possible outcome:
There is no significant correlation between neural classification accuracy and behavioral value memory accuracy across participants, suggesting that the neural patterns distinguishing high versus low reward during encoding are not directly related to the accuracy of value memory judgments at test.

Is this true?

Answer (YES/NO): NO